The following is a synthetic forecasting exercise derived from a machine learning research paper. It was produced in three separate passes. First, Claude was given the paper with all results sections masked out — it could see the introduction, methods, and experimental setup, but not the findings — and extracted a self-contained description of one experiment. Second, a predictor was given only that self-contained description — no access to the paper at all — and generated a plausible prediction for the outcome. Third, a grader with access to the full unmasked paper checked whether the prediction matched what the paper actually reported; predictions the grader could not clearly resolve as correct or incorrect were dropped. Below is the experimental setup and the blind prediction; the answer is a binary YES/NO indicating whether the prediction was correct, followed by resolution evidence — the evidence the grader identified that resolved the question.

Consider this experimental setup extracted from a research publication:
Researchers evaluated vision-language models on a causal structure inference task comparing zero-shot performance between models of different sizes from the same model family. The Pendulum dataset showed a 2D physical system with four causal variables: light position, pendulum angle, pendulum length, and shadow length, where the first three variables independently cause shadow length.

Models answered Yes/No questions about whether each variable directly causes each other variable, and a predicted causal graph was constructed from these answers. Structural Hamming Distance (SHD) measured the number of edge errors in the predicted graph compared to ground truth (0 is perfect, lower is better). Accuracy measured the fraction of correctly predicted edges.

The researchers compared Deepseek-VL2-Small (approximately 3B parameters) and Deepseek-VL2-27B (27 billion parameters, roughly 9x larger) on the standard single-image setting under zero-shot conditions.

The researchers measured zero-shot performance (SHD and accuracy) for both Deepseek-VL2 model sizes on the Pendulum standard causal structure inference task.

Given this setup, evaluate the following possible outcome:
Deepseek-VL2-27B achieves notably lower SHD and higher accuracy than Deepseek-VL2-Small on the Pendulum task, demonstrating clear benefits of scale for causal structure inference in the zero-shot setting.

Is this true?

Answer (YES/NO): NO